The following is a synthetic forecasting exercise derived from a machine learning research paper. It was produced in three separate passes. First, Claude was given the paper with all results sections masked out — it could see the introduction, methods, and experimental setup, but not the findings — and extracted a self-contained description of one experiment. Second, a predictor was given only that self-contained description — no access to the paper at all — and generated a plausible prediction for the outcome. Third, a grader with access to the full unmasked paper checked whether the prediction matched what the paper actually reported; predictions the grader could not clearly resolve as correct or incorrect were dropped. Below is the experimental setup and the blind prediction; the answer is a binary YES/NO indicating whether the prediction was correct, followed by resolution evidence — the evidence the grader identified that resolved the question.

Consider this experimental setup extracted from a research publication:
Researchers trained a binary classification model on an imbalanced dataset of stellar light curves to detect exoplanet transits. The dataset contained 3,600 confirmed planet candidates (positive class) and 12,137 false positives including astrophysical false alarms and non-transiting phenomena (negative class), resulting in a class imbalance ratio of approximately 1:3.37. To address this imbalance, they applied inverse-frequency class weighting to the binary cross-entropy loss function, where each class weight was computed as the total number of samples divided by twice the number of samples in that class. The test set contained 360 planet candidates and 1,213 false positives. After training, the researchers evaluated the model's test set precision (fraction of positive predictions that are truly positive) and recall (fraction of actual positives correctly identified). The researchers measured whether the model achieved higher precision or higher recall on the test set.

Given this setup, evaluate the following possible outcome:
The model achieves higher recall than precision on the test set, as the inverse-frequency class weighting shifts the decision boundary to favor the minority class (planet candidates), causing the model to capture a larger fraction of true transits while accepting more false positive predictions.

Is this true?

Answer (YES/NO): YES